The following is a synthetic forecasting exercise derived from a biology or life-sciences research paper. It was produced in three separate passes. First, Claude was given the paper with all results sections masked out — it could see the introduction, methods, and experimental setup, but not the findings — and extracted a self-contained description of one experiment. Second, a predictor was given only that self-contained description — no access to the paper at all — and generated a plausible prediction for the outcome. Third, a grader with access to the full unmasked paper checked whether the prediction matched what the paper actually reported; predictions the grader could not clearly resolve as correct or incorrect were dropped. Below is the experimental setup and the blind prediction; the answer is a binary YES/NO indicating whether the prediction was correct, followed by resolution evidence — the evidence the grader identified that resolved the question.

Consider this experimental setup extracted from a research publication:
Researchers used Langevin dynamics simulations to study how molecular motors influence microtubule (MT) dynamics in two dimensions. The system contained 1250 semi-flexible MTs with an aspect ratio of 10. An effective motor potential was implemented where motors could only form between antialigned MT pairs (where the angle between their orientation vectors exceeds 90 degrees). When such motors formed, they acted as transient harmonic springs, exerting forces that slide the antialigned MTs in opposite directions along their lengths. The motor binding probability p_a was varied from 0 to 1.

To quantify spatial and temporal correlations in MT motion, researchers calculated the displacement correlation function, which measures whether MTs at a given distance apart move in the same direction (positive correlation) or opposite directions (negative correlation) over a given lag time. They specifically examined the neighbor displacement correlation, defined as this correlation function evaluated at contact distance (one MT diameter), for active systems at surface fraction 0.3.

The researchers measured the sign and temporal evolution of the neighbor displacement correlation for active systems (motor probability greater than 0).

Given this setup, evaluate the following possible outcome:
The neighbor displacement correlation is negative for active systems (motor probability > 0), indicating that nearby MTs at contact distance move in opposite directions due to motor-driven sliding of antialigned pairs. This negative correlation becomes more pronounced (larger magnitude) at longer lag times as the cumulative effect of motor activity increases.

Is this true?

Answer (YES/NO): NO